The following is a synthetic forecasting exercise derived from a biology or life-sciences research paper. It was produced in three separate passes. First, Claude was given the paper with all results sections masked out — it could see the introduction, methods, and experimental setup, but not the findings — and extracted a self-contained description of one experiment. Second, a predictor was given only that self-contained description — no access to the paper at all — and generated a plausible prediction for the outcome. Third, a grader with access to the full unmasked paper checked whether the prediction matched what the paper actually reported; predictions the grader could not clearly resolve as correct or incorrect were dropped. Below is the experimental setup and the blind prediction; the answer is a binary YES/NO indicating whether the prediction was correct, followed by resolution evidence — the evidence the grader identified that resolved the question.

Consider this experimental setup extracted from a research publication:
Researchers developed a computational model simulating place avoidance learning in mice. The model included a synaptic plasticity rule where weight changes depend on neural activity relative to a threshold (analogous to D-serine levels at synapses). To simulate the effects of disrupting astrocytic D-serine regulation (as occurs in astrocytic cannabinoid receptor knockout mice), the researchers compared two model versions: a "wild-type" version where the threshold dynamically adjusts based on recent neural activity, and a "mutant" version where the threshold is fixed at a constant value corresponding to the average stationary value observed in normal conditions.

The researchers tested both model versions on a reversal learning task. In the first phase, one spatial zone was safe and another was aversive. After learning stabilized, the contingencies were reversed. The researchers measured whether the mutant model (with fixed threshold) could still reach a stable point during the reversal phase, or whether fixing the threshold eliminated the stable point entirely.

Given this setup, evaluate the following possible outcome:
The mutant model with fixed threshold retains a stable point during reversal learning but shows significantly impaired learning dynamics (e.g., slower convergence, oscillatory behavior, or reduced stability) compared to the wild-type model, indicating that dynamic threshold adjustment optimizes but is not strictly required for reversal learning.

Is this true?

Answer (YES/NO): YES